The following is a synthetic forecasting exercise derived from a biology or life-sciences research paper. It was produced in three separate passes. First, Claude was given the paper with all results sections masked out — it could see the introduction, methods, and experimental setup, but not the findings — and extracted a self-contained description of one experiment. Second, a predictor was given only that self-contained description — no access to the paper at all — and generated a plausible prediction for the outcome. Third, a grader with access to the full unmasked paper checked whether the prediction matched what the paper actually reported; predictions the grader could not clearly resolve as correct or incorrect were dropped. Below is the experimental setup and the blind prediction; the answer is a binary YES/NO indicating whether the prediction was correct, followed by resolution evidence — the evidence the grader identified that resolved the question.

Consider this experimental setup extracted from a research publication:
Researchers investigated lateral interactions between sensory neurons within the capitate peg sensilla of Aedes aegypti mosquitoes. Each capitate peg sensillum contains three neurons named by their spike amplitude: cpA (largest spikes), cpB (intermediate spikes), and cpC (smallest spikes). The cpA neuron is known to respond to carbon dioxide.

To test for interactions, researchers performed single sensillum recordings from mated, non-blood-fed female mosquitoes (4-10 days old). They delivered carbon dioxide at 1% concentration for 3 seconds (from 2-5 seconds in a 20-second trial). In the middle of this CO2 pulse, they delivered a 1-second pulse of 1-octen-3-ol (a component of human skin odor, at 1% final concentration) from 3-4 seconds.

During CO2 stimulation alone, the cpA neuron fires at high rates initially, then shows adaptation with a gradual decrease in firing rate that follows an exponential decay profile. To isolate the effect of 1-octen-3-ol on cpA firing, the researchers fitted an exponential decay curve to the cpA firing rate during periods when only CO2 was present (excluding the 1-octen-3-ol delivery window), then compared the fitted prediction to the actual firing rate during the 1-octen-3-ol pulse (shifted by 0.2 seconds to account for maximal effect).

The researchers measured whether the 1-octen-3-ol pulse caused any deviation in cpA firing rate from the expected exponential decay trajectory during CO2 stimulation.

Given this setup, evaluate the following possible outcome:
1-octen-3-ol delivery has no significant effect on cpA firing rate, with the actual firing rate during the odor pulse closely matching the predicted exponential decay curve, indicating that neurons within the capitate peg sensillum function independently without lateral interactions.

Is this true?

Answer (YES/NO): NO